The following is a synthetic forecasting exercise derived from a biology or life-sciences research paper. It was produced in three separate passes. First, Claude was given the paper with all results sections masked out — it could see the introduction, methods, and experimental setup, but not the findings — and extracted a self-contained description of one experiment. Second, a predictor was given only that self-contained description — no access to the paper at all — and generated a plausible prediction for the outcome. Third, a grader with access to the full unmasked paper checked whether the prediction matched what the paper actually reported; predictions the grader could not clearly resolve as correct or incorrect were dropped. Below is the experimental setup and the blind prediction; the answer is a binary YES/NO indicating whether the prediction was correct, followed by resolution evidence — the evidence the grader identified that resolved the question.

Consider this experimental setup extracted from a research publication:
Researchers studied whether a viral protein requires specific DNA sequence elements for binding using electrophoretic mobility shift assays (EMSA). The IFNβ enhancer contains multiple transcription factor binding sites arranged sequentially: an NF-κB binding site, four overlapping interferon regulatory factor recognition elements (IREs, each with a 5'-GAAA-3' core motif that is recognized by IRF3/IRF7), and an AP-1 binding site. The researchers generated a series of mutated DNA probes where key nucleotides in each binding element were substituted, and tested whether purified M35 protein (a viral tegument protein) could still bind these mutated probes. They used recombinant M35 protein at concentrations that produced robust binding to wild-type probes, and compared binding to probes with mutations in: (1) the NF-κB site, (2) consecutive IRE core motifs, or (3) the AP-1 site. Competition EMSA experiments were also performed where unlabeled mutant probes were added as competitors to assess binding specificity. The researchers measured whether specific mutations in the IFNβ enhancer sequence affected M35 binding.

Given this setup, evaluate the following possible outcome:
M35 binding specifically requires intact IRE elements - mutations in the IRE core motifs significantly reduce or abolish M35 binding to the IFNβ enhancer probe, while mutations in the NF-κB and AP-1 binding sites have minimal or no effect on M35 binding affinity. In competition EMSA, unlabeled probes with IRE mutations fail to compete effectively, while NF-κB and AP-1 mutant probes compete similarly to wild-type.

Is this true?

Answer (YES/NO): NO